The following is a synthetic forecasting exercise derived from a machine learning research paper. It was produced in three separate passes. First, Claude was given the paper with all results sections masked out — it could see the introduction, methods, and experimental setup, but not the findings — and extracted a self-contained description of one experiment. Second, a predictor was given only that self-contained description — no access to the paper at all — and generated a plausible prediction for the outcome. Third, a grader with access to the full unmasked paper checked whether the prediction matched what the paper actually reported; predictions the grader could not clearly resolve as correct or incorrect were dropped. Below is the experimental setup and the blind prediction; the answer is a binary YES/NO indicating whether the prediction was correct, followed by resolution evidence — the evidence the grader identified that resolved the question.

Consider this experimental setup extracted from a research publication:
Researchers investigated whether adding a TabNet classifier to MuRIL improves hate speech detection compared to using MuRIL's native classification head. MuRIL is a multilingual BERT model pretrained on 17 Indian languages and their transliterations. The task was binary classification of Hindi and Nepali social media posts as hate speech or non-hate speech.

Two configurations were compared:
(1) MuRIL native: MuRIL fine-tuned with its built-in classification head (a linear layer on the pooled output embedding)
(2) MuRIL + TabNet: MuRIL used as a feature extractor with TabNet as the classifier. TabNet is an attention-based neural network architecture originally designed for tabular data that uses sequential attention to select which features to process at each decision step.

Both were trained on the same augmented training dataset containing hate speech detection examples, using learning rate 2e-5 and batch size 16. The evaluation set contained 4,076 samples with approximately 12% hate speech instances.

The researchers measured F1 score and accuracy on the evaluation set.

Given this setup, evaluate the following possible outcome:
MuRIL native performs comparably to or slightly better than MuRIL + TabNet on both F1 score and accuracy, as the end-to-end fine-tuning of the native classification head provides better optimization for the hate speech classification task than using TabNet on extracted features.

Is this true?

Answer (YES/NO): NO